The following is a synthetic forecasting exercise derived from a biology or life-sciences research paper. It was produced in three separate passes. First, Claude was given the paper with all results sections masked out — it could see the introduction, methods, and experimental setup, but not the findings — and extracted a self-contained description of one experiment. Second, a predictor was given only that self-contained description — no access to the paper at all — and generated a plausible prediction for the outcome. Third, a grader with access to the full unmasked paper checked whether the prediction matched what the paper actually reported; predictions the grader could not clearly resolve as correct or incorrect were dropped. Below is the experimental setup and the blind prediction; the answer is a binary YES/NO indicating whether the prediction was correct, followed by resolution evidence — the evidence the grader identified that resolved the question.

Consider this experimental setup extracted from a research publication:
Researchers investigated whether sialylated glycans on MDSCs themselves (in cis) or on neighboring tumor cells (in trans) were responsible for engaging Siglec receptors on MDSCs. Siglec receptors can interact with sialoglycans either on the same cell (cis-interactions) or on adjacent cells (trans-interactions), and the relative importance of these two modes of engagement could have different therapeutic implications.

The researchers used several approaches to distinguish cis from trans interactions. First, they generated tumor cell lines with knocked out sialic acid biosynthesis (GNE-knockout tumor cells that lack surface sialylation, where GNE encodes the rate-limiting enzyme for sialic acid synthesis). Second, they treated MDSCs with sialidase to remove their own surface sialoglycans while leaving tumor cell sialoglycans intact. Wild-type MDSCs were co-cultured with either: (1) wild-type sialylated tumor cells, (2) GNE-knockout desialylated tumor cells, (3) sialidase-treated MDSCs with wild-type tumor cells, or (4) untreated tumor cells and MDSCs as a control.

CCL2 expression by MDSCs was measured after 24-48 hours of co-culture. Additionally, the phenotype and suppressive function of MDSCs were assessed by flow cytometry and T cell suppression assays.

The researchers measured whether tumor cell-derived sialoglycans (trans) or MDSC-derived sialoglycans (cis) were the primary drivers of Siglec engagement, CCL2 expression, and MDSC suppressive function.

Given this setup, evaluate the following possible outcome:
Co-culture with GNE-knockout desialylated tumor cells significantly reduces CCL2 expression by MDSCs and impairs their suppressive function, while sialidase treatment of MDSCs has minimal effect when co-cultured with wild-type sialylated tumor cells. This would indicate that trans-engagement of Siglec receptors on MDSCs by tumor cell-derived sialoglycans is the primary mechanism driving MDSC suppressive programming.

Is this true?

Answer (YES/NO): NO